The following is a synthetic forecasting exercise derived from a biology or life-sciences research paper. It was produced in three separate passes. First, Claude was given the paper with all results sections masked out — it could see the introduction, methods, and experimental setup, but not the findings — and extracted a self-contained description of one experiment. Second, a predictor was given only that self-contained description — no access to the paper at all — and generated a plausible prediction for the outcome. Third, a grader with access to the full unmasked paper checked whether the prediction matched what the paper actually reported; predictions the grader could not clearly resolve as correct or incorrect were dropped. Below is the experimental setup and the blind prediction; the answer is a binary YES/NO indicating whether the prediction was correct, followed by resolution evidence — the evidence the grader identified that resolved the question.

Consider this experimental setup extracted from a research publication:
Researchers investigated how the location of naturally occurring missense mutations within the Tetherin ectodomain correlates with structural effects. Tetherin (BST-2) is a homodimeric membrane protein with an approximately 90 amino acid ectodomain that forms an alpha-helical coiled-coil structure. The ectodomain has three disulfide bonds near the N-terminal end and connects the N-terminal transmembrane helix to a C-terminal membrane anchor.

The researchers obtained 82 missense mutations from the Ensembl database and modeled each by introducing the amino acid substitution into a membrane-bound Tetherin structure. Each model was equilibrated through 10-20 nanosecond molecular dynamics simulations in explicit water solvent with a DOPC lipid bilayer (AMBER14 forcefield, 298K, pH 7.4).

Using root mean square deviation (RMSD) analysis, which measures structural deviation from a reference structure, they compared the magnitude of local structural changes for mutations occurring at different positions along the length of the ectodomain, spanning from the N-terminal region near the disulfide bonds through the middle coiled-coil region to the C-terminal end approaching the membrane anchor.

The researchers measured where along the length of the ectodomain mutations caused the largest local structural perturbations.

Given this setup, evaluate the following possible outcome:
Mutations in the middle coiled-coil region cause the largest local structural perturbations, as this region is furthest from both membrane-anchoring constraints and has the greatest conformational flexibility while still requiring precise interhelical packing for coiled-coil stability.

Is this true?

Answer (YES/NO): NO